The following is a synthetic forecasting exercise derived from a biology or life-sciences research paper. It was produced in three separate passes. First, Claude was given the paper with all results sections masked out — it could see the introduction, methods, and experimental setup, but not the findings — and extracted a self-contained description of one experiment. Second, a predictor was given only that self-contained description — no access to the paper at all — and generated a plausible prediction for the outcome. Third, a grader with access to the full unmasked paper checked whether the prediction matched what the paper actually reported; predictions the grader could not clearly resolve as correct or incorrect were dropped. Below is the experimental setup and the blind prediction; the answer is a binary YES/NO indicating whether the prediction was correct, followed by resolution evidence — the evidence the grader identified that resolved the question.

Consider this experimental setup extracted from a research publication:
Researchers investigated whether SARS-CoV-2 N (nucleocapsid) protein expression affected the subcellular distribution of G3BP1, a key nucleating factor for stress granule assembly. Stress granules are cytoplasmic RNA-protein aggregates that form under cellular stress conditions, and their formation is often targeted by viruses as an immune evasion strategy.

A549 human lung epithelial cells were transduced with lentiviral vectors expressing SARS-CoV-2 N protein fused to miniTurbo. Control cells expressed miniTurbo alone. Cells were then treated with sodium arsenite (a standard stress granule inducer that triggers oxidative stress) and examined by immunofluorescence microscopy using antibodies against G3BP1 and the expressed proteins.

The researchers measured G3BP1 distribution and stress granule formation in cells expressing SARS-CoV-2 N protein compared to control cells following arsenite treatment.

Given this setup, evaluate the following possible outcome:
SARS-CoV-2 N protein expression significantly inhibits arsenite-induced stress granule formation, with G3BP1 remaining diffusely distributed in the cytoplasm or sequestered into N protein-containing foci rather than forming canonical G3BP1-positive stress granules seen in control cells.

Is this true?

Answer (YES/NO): YES